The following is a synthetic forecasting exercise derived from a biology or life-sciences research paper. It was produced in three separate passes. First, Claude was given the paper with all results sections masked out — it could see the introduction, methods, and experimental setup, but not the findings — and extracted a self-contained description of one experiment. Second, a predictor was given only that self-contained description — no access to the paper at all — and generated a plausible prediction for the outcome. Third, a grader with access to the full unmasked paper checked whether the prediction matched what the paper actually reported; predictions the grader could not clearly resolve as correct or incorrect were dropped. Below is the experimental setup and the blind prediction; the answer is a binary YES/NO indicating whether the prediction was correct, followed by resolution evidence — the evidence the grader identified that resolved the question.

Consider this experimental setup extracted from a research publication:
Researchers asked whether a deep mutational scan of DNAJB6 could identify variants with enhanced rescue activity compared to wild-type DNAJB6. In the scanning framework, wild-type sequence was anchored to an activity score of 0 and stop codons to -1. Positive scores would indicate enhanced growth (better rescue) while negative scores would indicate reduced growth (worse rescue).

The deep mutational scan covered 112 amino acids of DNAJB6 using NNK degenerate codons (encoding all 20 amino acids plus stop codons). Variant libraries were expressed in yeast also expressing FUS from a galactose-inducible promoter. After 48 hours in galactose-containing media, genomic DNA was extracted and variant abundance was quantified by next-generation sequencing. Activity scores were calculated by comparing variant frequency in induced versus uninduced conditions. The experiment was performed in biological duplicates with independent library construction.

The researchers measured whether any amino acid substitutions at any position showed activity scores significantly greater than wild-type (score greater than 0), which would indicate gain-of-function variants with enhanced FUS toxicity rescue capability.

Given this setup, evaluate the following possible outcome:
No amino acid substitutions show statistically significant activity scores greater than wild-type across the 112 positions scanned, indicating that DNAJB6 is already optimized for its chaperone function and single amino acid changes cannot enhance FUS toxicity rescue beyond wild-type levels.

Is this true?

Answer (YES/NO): NO